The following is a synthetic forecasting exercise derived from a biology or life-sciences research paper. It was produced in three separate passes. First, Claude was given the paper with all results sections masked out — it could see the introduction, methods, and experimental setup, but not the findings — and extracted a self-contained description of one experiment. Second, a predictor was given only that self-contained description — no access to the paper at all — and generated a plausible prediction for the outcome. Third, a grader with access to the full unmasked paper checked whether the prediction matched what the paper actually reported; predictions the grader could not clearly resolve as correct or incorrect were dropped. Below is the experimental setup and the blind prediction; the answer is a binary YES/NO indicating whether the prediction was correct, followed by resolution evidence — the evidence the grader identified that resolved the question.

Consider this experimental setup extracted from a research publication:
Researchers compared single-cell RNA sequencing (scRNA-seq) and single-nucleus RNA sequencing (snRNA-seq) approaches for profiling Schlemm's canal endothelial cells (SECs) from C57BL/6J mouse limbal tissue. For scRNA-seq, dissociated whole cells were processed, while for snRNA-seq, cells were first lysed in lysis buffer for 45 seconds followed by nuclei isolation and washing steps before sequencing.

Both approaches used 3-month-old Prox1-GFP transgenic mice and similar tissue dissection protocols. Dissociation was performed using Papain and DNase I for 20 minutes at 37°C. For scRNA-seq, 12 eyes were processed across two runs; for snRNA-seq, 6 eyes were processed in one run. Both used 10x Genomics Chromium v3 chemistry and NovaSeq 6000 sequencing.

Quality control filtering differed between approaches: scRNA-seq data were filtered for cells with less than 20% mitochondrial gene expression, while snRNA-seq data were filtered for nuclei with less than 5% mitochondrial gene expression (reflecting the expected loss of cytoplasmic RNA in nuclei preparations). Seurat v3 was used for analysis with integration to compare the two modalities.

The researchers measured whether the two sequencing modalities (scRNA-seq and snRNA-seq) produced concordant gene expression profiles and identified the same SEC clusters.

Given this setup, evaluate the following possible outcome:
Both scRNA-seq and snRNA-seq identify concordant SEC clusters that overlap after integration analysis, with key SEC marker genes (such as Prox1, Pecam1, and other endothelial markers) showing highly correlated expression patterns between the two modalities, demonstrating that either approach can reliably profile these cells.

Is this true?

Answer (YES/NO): YES